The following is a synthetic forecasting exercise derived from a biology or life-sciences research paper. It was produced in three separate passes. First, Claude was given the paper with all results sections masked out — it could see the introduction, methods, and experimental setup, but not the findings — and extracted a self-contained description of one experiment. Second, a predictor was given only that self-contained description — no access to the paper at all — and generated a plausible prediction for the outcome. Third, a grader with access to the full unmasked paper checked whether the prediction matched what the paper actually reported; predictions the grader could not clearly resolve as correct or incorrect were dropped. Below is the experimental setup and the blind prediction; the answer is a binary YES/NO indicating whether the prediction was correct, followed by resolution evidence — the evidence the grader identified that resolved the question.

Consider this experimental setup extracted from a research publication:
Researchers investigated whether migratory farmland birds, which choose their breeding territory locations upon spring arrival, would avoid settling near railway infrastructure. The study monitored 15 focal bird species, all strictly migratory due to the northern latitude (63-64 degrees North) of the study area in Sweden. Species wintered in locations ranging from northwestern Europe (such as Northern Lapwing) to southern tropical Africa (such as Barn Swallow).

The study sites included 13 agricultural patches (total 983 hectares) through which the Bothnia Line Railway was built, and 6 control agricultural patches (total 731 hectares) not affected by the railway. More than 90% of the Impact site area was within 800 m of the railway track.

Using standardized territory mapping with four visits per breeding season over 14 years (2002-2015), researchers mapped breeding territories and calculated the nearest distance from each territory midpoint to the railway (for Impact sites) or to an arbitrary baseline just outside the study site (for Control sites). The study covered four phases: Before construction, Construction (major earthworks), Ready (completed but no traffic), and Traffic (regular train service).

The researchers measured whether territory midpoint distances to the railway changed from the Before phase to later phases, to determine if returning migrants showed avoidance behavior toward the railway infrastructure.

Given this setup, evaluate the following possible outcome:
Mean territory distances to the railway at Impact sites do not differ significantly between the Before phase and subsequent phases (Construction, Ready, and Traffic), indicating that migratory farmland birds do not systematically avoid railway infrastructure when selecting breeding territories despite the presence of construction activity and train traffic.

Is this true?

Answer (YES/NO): YES